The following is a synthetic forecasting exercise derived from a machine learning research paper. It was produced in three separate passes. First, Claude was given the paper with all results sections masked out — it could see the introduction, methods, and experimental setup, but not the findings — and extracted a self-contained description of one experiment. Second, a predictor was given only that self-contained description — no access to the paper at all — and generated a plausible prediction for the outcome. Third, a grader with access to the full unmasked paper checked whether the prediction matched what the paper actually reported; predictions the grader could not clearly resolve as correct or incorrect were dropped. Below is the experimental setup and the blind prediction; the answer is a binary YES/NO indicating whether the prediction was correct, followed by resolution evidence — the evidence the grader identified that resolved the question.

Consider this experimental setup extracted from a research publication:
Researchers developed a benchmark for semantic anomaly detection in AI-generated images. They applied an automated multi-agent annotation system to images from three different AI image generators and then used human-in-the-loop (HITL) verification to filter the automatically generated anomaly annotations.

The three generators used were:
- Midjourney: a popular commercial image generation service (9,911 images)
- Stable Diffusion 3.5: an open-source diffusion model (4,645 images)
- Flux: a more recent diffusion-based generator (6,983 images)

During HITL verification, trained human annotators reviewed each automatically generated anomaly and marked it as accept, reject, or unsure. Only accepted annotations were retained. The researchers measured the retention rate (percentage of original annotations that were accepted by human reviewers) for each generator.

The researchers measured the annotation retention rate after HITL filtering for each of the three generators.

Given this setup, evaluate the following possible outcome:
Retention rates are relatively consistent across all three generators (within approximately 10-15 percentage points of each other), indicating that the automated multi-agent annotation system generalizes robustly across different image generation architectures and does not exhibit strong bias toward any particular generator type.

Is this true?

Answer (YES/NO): YES